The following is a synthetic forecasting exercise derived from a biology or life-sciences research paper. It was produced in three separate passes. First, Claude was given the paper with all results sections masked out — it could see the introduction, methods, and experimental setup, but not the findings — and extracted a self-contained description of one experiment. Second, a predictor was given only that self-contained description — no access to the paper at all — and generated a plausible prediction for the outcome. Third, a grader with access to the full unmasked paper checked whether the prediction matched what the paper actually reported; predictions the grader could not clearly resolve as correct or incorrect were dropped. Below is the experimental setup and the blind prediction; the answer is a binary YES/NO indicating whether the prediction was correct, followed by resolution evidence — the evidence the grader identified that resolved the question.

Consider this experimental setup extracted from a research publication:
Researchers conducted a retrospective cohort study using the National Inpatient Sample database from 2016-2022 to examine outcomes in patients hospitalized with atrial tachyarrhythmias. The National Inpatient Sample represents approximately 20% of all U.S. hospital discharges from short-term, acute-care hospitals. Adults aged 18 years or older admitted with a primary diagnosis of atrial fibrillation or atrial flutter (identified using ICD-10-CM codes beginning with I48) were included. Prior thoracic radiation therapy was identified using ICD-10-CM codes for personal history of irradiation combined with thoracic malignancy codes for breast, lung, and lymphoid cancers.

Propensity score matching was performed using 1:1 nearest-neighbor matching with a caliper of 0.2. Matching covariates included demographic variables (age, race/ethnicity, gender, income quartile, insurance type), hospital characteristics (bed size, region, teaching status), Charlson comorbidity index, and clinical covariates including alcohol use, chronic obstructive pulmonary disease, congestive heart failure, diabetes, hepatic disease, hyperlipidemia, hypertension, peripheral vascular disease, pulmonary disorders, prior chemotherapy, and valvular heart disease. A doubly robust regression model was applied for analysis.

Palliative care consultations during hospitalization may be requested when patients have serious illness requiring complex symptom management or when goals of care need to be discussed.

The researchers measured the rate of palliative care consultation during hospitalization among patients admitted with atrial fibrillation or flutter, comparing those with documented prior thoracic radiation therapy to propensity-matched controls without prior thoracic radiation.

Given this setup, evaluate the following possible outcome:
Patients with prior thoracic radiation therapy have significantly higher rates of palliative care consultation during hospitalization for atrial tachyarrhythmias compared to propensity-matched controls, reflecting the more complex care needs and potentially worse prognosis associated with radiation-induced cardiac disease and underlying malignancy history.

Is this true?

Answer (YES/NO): YES